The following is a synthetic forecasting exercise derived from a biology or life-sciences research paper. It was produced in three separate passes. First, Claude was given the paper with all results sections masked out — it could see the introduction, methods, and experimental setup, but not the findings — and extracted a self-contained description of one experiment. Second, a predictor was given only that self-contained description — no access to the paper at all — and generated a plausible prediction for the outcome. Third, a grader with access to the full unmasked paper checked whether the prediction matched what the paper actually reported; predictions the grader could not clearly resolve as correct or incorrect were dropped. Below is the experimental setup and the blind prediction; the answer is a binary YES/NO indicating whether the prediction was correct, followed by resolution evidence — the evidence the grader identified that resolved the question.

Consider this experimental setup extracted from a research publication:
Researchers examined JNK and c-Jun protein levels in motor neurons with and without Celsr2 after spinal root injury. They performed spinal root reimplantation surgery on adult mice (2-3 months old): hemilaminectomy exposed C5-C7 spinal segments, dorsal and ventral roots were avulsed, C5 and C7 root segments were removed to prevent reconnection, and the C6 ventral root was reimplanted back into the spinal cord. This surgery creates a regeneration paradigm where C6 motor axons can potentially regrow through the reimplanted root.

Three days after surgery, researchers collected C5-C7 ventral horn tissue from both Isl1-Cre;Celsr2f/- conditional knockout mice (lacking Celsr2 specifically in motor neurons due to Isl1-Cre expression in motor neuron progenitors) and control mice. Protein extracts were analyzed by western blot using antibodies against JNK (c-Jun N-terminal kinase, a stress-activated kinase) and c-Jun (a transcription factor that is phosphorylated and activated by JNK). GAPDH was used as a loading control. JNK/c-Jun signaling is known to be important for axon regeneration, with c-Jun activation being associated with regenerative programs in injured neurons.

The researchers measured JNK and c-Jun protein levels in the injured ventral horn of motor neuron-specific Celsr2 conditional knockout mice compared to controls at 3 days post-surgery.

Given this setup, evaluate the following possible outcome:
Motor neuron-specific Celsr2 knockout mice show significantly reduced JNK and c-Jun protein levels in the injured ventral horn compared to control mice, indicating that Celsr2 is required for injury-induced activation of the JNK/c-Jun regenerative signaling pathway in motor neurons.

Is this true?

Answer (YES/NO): NO